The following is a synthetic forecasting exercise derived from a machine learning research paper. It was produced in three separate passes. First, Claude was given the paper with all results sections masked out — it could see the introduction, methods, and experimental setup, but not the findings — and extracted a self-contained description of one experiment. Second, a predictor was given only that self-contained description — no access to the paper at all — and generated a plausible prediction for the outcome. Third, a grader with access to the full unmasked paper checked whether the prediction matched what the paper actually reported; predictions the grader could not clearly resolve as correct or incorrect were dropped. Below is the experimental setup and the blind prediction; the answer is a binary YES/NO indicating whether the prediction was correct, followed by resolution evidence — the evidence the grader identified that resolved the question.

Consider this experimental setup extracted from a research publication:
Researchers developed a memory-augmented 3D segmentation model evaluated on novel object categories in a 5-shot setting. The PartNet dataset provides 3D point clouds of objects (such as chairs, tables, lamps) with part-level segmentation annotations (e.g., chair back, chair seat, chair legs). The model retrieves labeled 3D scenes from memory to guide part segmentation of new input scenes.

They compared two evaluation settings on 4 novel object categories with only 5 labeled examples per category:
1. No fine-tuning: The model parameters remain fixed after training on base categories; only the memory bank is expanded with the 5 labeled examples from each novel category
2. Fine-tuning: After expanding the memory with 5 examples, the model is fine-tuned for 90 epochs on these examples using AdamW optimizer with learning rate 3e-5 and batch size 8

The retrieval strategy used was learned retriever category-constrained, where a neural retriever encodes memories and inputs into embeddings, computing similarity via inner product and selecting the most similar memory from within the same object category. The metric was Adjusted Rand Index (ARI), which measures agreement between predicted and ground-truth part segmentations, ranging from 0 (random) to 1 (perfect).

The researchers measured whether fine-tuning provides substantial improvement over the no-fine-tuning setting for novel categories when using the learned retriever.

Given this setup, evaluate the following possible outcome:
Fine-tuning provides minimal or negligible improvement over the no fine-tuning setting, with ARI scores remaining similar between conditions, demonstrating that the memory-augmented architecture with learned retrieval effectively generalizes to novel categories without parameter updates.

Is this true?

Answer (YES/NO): NO